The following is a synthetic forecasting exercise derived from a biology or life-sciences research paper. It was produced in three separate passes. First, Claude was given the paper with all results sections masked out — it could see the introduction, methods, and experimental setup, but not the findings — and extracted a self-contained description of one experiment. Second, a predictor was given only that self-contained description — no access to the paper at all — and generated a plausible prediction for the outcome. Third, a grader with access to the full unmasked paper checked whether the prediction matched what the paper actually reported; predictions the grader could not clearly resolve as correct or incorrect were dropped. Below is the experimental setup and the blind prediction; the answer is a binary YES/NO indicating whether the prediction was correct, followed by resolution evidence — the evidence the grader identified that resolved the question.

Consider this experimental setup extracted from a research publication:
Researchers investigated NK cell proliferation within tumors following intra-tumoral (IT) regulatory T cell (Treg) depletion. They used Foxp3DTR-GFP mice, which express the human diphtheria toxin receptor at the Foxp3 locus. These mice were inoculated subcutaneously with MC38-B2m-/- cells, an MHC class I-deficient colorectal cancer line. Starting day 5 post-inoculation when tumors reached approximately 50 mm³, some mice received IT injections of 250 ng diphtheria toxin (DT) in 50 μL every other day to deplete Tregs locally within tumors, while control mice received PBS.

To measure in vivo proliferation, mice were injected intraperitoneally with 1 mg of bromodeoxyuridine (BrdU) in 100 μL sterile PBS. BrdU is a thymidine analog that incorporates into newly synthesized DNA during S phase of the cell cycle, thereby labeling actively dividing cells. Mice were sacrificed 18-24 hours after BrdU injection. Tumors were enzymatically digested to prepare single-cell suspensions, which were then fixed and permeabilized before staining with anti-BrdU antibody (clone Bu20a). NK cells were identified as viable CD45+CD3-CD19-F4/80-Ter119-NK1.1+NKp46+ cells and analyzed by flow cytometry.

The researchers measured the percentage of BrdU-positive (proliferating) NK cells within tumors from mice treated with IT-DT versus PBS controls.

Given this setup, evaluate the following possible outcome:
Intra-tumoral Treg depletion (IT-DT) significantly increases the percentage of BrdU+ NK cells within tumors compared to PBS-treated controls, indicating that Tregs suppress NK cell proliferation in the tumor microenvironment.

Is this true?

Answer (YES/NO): YES